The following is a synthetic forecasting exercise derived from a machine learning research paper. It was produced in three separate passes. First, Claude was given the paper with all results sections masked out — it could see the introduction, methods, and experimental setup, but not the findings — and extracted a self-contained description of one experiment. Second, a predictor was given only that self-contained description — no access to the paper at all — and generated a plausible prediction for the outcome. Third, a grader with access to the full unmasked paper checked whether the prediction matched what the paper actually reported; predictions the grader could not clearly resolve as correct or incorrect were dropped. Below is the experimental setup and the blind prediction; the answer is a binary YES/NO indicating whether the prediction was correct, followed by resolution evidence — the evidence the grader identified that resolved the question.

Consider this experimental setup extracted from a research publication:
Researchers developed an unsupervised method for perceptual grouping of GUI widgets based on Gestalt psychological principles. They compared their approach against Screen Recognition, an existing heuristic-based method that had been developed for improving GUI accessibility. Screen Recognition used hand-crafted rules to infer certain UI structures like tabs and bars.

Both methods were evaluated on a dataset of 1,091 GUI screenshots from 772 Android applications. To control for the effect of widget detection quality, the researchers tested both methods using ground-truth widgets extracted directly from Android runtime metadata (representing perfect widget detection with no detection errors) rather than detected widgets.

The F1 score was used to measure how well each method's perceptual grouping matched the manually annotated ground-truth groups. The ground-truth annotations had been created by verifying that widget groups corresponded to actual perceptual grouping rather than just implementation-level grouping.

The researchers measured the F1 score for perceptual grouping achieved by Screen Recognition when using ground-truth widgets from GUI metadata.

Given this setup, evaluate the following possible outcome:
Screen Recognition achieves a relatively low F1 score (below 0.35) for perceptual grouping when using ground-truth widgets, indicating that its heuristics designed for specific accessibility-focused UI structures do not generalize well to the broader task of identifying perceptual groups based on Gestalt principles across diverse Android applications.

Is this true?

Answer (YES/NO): YES